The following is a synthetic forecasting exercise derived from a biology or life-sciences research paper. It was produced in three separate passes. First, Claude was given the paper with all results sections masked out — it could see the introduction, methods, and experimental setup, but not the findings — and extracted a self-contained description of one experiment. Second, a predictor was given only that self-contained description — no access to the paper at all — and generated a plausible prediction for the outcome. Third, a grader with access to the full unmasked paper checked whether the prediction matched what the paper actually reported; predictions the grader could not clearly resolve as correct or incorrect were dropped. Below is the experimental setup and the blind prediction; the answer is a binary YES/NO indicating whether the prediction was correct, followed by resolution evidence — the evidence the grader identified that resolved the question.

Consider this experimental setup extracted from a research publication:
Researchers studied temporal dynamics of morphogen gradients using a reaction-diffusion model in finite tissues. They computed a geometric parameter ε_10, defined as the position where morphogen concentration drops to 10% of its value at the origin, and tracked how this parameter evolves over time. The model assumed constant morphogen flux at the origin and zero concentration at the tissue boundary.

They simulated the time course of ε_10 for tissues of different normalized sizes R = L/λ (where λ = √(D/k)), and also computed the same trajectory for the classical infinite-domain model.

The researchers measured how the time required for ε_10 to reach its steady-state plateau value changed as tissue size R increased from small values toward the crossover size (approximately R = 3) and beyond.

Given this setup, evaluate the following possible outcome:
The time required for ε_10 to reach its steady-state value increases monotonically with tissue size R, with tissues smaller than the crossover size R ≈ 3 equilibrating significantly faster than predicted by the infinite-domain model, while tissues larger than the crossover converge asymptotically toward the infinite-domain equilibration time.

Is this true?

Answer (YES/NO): YES